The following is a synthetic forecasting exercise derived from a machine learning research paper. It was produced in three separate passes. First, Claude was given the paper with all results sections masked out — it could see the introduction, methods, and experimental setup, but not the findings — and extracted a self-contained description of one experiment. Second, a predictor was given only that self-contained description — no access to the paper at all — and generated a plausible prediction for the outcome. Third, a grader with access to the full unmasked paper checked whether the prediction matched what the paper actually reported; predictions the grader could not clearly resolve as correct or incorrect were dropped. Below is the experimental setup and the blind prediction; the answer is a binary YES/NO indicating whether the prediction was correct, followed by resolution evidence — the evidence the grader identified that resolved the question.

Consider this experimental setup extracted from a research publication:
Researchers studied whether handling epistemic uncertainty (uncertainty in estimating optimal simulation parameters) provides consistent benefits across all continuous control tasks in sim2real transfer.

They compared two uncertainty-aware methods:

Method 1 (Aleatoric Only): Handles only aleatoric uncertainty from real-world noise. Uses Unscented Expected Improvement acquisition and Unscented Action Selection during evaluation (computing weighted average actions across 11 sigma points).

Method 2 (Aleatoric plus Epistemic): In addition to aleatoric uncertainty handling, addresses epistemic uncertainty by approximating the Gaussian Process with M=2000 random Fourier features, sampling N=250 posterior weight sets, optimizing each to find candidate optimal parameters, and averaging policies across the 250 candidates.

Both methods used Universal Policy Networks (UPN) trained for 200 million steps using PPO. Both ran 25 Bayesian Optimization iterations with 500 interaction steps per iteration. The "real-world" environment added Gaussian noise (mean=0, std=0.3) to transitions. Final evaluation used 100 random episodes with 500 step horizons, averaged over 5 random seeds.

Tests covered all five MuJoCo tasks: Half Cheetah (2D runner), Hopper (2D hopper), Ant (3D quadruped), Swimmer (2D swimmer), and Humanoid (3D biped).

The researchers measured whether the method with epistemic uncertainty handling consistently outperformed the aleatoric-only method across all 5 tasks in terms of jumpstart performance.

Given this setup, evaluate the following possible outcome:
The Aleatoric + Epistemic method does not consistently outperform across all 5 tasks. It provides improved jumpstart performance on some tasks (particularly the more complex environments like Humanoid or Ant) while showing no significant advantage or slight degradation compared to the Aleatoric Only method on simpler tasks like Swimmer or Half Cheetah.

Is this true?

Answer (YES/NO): NO